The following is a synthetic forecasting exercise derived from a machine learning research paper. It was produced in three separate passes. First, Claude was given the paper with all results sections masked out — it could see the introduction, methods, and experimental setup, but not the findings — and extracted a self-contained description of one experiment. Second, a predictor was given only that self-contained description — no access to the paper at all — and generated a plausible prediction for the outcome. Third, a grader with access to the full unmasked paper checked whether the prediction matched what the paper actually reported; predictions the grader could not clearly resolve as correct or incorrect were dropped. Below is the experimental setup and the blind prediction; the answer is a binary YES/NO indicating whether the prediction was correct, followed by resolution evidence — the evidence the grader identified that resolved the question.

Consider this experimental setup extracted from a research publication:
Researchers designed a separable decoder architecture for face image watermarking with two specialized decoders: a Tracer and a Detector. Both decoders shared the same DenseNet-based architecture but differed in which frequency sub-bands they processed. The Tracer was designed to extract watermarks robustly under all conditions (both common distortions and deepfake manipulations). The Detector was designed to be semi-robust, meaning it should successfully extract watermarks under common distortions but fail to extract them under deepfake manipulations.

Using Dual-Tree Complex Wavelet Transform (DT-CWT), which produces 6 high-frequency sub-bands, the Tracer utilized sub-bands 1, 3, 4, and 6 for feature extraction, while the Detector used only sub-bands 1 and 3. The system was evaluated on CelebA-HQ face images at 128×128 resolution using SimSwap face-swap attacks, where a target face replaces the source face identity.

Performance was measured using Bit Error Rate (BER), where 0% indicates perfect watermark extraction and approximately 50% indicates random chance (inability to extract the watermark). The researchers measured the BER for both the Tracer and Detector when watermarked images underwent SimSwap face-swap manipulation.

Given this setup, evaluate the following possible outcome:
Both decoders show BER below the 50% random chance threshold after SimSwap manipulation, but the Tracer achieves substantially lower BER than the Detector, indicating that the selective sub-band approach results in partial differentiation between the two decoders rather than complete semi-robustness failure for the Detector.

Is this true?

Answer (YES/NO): NO